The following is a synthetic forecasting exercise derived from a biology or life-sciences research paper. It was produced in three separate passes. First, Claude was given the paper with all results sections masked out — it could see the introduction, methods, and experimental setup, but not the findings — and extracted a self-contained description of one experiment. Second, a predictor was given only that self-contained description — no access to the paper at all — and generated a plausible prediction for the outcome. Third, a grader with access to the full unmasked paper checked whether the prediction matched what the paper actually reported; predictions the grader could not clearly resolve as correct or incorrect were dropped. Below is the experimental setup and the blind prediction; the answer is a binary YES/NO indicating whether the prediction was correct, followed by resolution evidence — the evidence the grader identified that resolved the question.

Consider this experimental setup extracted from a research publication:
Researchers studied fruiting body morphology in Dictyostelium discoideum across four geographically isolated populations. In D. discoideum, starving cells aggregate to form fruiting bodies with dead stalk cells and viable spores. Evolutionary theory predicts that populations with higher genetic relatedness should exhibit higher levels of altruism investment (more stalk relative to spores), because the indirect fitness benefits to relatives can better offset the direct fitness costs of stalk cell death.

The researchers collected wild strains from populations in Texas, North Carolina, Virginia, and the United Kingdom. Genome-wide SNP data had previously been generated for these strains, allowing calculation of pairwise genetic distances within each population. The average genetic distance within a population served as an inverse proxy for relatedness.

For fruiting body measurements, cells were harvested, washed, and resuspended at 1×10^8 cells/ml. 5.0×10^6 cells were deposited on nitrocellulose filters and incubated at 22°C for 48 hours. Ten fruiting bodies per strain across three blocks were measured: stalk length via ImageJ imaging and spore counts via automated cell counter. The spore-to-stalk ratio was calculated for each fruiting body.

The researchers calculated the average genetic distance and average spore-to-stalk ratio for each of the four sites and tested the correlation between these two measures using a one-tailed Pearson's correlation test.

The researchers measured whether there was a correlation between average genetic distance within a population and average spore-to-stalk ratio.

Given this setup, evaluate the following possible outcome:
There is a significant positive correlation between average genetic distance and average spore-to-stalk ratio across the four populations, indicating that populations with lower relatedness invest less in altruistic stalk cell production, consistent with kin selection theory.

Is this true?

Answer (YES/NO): NO